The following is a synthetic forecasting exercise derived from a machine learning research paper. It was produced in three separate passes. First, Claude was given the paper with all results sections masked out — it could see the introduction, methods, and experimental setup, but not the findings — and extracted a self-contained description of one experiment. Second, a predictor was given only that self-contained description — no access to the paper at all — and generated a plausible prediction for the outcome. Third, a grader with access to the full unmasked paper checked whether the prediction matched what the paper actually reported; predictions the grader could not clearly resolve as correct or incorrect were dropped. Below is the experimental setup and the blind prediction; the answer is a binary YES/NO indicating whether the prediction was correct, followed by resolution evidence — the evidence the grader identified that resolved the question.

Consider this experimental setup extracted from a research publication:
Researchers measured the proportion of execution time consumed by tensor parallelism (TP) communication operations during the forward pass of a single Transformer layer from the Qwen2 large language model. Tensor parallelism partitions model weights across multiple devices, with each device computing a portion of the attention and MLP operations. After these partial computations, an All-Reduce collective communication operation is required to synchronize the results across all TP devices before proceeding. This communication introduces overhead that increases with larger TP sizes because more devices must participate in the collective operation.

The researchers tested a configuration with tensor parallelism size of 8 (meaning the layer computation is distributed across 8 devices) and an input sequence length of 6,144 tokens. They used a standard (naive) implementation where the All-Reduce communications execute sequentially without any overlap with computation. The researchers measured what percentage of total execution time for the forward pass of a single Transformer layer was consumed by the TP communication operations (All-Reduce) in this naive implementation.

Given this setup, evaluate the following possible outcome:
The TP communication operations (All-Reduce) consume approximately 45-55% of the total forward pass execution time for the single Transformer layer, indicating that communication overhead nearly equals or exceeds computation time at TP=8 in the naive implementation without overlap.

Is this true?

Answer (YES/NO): NO